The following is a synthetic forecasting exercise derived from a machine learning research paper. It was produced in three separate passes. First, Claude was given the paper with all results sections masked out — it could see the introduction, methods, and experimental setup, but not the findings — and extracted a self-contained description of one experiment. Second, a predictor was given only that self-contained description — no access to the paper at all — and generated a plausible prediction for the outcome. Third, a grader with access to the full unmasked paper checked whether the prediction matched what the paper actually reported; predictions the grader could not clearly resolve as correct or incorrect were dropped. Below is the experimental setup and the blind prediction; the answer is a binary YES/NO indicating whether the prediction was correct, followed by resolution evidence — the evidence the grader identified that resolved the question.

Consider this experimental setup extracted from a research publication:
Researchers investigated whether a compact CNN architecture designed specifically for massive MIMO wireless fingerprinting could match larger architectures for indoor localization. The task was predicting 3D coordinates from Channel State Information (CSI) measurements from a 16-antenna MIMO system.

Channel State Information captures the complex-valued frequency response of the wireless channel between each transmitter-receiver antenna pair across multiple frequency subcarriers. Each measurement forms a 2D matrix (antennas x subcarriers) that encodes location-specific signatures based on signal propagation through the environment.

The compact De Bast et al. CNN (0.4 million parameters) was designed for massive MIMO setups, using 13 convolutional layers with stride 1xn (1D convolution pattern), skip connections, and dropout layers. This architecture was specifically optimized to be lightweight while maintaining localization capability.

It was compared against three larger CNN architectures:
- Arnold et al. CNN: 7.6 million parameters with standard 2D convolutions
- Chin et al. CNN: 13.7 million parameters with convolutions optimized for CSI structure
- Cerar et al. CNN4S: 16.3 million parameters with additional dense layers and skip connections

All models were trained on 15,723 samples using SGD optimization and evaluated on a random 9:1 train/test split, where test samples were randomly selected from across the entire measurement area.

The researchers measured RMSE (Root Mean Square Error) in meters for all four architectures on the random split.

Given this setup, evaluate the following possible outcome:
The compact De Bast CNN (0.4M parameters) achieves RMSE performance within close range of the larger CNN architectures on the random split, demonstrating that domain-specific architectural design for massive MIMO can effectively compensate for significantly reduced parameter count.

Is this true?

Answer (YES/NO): NO